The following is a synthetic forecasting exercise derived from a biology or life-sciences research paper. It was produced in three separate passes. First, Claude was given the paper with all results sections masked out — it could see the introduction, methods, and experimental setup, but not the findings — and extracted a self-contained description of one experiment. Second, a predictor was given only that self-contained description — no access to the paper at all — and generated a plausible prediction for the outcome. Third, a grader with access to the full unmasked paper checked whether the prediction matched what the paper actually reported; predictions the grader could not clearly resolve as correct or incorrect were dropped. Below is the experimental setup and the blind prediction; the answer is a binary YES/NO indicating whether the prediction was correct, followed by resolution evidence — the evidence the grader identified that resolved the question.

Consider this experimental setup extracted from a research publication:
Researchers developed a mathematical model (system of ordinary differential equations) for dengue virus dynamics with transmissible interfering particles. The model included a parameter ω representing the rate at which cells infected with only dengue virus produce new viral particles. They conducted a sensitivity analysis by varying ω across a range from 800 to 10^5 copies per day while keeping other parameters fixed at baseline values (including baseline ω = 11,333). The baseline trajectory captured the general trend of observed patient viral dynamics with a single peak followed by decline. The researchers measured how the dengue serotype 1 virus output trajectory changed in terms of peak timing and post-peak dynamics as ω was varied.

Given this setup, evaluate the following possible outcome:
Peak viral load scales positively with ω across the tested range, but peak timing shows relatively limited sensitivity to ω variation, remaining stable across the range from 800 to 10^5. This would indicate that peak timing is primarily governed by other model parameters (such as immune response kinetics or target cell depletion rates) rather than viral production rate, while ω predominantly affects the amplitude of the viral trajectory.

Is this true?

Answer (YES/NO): NO